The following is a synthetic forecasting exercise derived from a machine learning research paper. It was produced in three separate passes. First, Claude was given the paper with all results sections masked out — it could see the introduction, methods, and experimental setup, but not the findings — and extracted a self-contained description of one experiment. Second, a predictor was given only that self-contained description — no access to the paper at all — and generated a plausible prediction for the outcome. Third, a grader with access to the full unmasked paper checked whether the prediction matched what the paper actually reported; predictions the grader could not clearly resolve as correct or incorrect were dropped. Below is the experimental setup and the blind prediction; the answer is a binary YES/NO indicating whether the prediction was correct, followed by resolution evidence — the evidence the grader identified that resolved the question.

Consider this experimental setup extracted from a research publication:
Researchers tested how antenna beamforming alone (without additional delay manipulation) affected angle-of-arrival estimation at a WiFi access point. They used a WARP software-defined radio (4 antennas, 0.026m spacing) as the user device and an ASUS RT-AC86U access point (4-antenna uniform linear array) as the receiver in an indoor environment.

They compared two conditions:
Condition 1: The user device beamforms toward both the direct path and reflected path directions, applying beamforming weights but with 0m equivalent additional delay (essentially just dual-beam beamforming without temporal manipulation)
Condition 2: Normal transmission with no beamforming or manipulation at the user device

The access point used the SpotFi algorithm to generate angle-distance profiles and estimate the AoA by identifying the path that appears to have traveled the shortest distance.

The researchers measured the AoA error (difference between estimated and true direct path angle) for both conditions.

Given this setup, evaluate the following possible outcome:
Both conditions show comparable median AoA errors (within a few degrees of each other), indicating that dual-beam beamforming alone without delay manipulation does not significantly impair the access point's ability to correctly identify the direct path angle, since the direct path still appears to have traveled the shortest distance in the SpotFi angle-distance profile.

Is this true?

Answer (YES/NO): YES